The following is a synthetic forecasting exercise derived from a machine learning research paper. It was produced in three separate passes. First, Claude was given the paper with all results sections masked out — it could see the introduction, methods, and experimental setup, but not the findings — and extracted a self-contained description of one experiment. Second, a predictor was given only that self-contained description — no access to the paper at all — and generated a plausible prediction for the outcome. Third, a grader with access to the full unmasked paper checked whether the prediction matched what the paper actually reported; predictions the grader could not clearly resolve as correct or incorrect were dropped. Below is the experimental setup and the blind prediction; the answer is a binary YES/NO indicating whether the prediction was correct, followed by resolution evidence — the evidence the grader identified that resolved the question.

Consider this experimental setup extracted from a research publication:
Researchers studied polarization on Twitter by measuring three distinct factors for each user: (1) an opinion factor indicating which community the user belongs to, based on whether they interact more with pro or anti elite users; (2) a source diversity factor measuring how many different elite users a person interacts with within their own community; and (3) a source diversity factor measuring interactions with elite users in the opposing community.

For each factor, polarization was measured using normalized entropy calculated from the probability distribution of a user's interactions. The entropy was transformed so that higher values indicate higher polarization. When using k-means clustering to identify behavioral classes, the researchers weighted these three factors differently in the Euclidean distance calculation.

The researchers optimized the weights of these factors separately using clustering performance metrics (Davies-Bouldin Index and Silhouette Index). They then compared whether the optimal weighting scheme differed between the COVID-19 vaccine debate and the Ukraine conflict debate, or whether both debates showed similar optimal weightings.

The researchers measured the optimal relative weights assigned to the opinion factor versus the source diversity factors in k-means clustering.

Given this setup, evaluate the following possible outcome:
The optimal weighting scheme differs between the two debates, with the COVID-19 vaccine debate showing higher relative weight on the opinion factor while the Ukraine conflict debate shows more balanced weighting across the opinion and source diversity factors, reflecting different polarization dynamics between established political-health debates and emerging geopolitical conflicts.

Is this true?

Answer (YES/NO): NO